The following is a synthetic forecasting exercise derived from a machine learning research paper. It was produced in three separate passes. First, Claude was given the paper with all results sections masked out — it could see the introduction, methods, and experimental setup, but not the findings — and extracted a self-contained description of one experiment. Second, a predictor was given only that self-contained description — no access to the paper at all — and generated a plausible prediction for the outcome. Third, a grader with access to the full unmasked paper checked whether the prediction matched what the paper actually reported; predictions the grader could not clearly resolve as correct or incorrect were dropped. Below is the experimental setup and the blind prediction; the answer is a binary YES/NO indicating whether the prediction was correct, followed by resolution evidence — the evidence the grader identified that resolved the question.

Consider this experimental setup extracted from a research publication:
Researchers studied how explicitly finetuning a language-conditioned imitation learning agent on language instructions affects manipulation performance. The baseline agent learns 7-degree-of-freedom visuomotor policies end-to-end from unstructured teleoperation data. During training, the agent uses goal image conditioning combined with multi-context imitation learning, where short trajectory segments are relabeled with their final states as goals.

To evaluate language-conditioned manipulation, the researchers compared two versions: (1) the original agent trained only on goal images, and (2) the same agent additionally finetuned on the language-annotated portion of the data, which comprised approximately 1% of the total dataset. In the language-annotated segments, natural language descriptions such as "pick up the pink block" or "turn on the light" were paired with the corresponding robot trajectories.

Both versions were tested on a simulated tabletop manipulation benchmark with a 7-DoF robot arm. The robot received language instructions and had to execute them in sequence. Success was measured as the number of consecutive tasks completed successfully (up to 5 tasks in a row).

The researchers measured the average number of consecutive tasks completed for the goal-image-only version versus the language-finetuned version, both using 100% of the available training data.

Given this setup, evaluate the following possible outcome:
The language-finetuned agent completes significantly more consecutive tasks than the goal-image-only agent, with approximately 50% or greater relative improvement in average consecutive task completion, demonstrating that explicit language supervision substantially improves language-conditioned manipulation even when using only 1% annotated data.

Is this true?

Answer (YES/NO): NO